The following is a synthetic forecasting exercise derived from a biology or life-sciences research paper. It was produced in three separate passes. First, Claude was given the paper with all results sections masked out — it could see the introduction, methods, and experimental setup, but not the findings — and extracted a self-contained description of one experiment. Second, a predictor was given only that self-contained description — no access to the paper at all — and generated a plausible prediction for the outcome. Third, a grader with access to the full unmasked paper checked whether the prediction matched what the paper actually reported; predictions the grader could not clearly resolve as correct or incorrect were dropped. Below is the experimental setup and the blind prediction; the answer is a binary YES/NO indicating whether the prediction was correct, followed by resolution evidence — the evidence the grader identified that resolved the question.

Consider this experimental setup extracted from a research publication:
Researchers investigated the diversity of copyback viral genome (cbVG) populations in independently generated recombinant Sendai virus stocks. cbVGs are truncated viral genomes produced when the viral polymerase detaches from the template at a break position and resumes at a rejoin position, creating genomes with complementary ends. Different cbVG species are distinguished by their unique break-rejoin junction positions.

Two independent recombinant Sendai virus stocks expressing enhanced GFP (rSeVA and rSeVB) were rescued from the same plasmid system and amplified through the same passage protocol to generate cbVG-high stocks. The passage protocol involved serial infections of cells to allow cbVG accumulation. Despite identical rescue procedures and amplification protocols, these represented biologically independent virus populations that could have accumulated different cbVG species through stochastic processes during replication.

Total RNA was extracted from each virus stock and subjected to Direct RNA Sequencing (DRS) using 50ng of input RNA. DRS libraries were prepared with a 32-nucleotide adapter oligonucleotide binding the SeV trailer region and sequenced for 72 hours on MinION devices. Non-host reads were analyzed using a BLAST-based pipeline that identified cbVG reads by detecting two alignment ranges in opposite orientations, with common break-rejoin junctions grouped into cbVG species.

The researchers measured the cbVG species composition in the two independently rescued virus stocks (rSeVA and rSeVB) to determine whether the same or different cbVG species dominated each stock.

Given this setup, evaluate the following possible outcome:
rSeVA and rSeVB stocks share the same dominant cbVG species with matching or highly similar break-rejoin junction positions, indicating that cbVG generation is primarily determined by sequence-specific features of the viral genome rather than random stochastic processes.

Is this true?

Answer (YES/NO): NO